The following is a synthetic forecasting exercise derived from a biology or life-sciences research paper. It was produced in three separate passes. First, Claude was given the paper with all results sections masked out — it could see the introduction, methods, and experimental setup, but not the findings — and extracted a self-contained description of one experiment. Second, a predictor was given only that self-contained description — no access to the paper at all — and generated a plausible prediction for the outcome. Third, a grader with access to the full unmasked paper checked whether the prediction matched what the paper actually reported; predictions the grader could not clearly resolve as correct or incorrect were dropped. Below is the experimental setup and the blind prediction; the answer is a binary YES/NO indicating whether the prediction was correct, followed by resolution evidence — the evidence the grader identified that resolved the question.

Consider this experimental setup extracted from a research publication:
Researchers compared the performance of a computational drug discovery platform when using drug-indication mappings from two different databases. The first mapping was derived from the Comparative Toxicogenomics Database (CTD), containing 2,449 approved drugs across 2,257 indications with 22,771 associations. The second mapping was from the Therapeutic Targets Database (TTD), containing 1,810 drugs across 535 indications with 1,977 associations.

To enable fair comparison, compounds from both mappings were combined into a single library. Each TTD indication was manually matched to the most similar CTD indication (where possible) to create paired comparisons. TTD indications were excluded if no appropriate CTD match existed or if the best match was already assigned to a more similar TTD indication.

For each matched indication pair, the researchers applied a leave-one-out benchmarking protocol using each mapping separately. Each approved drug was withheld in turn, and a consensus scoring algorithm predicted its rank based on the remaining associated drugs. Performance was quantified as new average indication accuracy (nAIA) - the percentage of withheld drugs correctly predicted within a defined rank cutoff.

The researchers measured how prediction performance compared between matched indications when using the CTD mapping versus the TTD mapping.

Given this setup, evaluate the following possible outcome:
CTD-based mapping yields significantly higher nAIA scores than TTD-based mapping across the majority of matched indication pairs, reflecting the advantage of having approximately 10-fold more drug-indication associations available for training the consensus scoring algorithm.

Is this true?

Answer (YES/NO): NO